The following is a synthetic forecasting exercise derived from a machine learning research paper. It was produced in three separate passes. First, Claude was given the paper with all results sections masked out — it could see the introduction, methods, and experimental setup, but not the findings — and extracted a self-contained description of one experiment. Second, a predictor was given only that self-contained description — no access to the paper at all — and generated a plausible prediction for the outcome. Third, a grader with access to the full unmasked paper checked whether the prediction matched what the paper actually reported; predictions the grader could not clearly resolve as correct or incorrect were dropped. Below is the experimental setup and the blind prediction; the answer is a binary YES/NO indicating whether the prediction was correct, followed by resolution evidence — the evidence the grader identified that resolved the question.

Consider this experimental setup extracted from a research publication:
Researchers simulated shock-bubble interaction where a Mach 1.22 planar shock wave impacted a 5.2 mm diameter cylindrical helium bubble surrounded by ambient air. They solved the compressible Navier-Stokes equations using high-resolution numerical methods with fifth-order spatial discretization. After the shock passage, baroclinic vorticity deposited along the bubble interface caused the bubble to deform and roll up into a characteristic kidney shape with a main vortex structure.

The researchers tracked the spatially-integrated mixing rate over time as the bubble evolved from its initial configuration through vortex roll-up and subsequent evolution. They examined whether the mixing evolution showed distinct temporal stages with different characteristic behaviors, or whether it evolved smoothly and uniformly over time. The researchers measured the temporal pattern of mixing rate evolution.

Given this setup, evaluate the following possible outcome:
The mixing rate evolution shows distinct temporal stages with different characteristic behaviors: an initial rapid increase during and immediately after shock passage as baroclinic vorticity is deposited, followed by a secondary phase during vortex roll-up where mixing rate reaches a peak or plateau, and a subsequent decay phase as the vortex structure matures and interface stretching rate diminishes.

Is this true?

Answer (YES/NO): YES